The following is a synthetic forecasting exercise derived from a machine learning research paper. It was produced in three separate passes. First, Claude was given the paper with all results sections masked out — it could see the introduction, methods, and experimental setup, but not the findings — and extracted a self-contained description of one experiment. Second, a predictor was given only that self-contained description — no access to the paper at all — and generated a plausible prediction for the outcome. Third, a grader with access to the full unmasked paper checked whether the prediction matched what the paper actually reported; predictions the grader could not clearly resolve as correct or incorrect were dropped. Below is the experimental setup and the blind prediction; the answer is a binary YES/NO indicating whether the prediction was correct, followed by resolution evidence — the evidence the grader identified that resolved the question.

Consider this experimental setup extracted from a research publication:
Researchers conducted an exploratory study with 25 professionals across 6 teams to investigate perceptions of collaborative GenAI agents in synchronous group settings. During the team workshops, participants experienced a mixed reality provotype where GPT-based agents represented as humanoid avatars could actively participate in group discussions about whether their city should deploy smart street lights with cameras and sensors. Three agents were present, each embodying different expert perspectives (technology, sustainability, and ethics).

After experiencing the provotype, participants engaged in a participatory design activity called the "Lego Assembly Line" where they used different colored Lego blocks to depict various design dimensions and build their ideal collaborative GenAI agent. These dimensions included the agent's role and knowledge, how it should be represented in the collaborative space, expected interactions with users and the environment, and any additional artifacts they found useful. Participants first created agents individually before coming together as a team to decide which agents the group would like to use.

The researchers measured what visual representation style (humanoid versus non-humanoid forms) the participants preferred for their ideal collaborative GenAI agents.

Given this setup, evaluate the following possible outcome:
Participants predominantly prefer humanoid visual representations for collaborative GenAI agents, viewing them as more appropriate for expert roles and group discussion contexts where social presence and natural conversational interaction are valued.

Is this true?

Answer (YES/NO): NO